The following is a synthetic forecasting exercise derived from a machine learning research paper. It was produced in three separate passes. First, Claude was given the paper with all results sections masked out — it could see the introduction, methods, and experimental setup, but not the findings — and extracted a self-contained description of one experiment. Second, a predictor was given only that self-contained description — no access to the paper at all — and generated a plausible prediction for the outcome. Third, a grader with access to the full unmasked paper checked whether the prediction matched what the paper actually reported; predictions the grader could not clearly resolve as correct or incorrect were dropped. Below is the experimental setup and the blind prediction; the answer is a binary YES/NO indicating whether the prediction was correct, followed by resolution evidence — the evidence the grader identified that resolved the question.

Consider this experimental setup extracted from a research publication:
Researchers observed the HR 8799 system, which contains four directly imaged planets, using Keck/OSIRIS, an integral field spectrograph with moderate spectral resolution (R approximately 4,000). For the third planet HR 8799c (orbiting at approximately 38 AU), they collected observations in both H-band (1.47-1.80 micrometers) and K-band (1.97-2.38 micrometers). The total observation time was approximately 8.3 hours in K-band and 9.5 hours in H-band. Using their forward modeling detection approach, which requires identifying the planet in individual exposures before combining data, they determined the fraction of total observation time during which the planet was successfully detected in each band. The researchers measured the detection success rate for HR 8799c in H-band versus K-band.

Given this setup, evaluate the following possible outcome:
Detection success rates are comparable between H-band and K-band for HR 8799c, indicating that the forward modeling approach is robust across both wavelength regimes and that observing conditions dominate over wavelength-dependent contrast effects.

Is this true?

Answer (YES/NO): NO